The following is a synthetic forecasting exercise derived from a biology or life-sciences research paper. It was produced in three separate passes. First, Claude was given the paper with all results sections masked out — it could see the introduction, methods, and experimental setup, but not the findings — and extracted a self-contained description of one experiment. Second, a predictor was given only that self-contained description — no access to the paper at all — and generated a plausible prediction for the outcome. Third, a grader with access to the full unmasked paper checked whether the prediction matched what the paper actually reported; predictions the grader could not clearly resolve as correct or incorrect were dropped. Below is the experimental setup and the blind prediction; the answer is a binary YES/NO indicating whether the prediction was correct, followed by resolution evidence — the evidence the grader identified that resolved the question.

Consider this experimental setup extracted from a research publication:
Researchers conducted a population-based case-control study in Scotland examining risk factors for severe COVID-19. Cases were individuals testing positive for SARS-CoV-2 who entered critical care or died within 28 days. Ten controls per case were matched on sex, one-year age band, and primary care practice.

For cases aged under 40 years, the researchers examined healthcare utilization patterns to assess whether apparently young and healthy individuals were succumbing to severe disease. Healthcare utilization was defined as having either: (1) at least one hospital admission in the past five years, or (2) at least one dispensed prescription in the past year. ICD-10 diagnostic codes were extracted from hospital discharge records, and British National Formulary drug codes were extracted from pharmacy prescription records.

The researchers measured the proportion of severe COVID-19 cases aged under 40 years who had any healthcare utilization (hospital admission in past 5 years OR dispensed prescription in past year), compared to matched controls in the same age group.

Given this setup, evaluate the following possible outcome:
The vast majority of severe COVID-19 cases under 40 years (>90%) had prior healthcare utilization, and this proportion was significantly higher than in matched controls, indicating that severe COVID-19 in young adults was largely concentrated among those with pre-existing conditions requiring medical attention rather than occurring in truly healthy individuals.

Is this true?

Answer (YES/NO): NO